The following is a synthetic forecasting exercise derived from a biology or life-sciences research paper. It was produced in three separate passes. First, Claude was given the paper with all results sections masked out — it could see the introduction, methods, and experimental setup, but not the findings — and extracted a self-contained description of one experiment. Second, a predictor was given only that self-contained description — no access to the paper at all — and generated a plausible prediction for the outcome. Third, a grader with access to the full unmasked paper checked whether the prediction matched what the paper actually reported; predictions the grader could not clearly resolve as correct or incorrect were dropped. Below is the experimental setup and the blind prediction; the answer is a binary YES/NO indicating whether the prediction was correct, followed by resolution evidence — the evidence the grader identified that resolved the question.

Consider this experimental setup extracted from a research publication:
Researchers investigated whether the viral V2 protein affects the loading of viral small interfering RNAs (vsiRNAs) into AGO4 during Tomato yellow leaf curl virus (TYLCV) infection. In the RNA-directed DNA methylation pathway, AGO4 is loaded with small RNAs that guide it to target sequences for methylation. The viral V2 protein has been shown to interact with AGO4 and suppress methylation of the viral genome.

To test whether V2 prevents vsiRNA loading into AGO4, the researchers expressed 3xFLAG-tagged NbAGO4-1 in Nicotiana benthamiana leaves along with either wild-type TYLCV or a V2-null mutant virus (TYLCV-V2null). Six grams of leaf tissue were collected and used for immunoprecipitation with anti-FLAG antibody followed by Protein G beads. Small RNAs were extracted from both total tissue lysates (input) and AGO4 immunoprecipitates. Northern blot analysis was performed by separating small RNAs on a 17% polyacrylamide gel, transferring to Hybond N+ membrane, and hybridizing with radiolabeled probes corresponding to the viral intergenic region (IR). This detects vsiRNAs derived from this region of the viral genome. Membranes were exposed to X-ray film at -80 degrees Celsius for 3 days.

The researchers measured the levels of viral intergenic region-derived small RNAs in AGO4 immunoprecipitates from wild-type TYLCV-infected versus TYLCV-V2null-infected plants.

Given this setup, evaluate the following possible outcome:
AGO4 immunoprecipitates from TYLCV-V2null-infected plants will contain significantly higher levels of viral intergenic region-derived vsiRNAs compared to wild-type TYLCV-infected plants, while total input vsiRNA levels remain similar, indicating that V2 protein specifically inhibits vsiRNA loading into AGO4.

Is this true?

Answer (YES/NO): NO